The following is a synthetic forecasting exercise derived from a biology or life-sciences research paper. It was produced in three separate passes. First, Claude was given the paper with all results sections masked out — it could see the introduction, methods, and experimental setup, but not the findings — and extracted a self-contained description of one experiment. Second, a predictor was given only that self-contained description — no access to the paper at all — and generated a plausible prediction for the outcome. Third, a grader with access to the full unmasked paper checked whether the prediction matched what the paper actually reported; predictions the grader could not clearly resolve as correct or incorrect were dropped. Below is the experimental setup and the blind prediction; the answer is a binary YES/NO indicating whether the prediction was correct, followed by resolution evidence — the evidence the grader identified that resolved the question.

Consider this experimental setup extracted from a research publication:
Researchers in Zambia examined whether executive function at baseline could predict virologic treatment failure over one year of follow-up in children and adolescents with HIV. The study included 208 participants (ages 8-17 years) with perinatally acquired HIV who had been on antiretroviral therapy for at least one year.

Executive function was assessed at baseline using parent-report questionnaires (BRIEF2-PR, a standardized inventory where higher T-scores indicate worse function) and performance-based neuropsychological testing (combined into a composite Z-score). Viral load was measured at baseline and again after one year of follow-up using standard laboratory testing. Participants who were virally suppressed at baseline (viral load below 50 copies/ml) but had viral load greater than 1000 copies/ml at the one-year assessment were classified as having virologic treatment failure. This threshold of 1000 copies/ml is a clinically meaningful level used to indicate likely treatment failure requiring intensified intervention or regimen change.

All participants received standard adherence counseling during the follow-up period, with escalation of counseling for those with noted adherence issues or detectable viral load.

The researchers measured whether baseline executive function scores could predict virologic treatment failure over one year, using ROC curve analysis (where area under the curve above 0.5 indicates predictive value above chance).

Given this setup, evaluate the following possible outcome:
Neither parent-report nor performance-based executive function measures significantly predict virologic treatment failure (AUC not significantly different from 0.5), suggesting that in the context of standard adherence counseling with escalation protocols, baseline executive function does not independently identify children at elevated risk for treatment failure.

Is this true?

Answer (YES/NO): YES